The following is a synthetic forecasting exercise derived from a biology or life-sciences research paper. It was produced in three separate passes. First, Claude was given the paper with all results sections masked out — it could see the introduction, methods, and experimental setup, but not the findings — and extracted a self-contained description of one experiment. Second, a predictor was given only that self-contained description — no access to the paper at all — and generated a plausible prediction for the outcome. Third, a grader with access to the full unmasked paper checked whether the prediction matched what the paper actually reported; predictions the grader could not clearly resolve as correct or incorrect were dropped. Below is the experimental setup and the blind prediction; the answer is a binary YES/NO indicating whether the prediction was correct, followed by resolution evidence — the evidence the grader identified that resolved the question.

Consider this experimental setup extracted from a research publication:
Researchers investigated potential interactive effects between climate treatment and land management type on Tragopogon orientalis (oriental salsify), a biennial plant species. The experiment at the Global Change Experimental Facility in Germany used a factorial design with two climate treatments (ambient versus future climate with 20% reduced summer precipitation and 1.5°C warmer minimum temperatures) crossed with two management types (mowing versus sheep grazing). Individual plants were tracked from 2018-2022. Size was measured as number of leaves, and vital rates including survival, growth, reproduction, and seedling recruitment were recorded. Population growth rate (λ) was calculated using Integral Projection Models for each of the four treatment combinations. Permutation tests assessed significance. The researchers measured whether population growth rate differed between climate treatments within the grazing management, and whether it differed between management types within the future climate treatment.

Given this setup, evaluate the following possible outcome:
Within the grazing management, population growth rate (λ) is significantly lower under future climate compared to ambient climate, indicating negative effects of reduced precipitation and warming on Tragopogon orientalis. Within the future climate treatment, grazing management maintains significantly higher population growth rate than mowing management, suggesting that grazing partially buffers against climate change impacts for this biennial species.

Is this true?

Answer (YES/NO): NO